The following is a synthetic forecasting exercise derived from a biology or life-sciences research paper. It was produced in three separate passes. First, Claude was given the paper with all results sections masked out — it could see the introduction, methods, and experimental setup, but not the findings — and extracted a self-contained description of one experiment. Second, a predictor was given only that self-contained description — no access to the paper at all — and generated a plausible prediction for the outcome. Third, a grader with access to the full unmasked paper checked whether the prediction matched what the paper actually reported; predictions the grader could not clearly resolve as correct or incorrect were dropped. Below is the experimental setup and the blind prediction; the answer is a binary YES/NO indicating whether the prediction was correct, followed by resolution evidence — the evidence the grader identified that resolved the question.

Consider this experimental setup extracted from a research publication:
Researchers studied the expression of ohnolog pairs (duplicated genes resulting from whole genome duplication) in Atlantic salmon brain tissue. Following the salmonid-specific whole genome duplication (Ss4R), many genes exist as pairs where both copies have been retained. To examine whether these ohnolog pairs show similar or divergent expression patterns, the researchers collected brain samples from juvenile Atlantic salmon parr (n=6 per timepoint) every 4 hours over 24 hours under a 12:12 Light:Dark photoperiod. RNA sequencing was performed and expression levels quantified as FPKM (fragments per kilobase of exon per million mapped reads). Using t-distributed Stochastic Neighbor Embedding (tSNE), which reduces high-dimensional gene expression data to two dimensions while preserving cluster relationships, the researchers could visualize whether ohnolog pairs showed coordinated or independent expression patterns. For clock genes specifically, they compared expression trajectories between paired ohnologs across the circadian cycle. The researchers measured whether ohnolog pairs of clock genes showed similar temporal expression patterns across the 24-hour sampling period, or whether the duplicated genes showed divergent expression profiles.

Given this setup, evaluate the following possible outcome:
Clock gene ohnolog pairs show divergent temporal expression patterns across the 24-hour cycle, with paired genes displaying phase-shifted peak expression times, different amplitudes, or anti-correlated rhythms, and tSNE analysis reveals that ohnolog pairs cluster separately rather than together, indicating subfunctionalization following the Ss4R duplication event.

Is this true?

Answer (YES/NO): NO